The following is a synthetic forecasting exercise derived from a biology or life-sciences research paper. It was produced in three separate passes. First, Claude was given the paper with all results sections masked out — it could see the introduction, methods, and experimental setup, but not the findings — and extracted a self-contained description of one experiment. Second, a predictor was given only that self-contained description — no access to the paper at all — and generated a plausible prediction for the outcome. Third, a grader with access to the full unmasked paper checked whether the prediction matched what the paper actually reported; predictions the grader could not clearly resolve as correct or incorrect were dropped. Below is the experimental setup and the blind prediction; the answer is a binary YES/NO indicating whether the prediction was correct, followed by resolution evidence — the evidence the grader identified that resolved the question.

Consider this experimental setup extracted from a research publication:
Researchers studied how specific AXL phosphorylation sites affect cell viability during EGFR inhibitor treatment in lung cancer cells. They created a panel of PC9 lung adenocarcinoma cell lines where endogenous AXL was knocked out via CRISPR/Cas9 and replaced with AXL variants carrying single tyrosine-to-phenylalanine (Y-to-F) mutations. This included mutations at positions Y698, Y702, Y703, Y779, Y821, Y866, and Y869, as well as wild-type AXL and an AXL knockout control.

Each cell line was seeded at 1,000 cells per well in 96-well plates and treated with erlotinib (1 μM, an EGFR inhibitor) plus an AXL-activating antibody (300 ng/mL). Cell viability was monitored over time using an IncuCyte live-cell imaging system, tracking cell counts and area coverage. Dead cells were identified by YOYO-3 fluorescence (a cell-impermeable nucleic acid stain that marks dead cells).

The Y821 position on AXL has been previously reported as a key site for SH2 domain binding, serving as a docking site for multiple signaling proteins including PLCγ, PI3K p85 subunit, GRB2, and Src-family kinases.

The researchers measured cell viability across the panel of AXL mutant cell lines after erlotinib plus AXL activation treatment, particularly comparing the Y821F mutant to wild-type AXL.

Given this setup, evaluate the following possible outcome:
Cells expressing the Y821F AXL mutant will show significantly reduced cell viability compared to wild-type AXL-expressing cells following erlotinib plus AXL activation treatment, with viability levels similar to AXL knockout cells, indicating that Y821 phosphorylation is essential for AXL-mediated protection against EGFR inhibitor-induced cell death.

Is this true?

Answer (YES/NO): NO